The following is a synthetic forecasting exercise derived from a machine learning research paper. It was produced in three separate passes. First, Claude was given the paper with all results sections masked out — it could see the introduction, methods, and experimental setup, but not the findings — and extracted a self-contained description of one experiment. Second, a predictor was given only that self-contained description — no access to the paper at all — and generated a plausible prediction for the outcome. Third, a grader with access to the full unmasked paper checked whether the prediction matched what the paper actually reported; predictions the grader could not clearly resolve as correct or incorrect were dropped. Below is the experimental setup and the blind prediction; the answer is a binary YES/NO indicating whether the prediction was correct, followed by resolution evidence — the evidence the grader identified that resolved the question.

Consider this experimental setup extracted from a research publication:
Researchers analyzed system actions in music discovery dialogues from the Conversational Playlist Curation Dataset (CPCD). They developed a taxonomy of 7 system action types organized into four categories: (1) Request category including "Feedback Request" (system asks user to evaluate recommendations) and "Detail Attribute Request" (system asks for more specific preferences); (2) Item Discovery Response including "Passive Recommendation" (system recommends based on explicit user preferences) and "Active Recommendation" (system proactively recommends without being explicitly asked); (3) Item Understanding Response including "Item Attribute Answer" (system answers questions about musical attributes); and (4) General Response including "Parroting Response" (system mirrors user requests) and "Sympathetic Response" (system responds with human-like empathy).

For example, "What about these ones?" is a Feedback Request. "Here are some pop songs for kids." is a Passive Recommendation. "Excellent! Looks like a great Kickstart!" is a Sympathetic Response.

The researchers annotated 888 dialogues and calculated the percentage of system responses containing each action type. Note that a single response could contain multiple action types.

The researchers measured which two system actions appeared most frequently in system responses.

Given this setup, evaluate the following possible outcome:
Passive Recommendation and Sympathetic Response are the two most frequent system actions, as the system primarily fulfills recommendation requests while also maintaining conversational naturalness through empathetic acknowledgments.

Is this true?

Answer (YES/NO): YES